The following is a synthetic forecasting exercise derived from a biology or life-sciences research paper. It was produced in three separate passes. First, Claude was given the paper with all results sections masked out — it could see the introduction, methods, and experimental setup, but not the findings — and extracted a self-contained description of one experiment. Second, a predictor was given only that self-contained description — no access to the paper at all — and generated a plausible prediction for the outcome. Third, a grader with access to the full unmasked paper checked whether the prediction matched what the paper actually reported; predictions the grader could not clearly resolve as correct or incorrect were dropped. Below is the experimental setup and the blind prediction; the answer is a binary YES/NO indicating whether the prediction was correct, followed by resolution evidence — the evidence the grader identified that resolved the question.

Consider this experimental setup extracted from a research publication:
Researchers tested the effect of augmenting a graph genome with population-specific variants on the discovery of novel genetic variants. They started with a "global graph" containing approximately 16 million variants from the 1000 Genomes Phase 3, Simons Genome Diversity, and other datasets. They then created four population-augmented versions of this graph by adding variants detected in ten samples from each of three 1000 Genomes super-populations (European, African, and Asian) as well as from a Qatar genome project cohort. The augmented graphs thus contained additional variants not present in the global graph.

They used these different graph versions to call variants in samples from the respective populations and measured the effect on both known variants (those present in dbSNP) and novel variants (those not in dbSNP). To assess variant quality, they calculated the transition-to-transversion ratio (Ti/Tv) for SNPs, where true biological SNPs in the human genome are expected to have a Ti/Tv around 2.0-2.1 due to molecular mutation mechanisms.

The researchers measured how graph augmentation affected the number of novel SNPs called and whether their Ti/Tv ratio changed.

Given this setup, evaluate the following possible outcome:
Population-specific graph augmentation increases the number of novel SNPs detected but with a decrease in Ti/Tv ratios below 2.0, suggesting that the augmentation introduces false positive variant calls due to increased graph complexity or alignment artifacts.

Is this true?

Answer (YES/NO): NO